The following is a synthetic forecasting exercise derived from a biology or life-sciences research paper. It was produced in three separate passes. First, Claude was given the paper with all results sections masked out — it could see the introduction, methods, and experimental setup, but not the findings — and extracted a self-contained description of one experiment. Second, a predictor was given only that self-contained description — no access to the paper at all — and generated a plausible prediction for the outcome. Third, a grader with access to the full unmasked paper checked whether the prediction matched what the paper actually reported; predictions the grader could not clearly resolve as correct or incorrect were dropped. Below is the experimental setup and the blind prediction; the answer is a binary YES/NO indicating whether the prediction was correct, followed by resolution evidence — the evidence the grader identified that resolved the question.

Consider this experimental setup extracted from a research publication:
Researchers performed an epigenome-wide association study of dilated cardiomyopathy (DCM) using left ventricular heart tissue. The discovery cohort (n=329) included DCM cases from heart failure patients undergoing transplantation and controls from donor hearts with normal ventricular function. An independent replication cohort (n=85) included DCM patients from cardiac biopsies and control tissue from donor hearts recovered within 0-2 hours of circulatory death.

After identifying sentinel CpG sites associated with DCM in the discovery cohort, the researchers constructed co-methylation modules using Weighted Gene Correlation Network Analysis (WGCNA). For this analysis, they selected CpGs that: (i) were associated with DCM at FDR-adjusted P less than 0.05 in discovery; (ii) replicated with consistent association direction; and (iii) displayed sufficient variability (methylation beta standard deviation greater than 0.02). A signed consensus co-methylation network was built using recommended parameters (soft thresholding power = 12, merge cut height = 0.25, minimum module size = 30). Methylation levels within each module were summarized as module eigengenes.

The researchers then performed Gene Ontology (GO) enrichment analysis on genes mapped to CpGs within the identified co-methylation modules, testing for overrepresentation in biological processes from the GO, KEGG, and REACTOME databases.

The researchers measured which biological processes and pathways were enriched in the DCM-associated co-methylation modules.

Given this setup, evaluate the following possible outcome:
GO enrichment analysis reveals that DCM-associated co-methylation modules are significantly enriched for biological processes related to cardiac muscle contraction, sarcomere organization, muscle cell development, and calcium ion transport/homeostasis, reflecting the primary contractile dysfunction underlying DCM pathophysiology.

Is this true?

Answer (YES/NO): NO